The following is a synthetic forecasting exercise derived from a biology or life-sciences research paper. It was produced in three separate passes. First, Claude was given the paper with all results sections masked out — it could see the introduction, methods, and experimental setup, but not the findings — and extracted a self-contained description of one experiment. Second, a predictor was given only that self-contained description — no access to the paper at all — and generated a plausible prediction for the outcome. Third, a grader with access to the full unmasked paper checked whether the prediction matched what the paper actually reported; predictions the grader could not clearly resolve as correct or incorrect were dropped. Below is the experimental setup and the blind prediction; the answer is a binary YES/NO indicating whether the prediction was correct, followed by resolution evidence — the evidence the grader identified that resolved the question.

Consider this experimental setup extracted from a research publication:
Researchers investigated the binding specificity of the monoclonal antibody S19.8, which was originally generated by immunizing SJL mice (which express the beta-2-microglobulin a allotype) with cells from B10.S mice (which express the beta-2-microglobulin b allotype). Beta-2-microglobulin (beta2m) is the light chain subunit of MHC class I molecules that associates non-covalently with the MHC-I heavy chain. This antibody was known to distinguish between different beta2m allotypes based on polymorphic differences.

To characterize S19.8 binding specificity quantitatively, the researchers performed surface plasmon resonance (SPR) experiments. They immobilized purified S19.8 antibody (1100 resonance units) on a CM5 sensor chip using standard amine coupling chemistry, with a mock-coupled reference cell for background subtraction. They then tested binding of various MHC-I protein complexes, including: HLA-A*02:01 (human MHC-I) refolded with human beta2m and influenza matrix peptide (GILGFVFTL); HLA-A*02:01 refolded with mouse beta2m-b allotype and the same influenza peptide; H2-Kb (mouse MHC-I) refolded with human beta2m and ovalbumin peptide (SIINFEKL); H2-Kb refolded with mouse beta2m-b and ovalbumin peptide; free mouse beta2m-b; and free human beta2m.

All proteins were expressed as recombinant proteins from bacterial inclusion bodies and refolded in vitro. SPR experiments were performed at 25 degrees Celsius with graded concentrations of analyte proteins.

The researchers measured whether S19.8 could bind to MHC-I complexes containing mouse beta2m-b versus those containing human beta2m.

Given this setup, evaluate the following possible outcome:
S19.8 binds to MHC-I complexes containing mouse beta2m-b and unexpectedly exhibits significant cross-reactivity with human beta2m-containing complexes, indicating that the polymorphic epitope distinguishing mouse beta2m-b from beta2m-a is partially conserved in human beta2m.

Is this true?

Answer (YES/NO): NO